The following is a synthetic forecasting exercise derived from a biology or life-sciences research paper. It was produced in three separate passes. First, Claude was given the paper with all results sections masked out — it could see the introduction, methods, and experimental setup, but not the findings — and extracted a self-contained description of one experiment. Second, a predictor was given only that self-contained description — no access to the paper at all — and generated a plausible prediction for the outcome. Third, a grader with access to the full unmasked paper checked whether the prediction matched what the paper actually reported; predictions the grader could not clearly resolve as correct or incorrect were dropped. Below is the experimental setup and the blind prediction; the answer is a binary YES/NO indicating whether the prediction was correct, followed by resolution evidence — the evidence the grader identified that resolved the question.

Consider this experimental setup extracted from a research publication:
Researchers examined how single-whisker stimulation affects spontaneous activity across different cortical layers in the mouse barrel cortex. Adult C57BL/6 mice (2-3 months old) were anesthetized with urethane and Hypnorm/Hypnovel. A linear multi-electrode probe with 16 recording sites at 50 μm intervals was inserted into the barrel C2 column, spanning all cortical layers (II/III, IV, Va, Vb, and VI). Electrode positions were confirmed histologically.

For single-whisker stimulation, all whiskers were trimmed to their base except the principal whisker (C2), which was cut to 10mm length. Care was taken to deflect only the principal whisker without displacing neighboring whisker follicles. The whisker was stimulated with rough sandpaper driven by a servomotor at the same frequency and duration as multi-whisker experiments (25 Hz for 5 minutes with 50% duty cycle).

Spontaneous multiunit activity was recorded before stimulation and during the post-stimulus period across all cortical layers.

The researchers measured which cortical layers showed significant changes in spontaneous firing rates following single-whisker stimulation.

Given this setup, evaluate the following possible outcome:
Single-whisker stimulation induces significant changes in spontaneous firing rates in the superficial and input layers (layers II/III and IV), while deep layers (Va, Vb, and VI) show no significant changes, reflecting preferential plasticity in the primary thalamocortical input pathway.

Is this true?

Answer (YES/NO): NO